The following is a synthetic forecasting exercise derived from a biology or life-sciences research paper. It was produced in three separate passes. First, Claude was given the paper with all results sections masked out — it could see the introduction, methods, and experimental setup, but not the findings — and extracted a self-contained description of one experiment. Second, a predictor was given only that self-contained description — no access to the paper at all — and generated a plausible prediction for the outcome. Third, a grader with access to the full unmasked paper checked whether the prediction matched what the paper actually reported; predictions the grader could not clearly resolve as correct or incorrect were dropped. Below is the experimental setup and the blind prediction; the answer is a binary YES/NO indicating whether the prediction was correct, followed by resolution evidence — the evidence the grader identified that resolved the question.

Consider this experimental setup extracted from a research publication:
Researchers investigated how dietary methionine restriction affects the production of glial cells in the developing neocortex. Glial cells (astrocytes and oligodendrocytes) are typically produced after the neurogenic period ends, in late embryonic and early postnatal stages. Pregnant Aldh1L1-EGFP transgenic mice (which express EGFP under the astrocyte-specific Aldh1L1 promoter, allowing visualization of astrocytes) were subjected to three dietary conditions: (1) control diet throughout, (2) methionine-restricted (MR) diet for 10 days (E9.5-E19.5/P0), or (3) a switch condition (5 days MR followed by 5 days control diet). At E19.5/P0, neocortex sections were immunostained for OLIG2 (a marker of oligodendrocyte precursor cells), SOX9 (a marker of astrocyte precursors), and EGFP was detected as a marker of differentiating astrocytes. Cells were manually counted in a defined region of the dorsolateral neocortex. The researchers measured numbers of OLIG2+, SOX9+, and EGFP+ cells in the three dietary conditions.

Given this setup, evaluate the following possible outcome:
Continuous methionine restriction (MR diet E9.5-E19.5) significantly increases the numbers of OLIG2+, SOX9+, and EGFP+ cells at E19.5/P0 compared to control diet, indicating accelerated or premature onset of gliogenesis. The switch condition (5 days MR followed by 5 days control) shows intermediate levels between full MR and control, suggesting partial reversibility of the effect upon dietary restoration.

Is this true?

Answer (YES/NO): NO